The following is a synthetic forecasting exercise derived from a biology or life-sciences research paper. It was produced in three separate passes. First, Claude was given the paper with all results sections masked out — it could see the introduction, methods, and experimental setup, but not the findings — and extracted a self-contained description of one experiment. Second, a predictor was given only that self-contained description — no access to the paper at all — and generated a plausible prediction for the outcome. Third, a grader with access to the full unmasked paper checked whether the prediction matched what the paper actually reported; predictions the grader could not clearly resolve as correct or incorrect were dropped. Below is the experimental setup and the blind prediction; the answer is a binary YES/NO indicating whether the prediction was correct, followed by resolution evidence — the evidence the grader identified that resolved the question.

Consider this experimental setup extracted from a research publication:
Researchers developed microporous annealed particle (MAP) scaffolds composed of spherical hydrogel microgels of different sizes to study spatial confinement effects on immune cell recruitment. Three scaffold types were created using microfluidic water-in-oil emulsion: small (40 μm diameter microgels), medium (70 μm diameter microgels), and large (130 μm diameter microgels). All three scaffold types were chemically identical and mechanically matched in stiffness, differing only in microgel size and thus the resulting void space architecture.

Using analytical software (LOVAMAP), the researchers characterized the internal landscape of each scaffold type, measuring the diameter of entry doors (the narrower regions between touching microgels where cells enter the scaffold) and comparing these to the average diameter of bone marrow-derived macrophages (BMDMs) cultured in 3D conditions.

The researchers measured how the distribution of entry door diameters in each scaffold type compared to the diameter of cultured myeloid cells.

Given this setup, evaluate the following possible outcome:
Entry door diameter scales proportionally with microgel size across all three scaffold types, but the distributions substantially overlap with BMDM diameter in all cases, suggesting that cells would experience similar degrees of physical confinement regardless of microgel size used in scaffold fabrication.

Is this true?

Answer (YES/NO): NO